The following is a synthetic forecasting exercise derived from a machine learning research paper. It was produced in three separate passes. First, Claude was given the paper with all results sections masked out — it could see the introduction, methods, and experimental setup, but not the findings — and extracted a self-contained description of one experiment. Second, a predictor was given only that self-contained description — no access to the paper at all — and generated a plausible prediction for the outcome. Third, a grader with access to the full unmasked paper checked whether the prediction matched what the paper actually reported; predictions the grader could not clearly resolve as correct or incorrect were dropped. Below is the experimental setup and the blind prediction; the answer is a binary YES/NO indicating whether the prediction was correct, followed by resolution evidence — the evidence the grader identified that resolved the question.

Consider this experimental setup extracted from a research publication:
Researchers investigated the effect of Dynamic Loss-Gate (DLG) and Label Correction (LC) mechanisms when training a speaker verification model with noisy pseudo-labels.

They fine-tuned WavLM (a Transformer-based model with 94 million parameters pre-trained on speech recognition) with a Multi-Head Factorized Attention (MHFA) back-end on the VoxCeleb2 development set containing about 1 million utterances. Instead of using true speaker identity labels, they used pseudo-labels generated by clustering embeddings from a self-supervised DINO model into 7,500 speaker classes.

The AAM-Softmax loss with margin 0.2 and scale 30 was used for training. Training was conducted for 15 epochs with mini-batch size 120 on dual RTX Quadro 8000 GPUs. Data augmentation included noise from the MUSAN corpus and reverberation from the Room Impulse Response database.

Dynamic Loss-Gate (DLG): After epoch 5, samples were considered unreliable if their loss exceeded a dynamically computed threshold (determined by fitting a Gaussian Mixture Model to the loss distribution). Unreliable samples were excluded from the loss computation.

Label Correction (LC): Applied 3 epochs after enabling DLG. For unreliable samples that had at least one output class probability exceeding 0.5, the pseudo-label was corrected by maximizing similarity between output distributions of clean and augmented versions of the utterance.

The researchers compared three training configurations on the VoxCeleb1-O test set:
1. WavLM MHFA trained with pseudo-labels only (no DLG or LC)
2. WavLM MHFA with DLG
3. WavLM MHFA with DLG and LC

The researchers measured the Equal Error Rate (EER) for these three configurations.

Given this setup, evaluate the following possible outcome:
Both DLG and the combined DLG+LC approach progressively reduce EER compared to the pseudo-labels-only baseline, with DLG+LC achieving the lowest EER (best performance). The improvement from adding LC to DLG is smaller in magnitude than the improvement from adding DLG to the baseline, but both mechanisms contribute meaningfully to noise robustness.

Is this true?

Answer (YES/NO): NO